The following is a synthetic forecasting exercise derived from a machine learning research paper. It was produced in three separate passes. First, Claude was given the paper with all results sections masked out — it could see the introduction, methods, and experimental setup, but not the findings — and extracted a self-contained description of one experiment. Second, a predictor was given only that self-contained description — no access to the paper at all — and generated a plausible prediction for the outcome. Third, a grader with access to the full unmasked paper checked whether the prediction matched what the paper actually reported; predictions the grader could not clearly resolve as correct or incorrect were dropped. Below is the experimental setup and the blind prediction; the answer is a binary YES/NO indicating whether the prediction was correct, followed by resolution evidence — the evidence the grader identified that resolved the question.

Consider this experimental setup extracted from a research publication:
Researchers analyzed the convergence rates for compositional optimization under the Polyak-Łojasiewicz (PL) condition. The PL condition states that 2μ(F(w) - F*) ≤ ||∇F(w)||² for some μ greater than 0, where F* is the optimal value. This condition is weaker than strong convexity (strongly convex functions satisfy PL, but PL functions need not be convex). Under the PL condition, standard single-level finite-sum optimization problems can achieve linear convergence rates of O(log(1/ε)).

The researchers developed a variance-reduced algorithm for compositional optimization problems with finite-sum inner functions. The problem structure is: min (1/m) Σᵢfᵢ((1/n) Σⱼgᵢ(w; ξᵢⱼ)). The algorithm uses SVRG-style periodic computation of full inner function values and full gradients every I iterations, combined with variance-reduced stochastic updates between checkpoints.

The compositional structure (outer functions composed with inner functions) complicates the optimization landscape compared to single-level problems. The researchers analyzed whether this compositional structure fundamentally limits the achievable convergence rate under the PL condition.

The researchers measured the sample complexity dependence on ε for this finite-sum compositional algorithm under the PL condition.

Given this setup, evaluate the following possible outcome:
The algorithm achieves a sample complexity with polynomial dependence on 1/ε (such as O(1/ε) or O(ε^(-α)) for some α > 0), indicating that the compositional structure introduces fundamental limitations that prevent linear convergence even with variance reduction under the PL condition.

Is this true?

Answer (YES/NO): NO